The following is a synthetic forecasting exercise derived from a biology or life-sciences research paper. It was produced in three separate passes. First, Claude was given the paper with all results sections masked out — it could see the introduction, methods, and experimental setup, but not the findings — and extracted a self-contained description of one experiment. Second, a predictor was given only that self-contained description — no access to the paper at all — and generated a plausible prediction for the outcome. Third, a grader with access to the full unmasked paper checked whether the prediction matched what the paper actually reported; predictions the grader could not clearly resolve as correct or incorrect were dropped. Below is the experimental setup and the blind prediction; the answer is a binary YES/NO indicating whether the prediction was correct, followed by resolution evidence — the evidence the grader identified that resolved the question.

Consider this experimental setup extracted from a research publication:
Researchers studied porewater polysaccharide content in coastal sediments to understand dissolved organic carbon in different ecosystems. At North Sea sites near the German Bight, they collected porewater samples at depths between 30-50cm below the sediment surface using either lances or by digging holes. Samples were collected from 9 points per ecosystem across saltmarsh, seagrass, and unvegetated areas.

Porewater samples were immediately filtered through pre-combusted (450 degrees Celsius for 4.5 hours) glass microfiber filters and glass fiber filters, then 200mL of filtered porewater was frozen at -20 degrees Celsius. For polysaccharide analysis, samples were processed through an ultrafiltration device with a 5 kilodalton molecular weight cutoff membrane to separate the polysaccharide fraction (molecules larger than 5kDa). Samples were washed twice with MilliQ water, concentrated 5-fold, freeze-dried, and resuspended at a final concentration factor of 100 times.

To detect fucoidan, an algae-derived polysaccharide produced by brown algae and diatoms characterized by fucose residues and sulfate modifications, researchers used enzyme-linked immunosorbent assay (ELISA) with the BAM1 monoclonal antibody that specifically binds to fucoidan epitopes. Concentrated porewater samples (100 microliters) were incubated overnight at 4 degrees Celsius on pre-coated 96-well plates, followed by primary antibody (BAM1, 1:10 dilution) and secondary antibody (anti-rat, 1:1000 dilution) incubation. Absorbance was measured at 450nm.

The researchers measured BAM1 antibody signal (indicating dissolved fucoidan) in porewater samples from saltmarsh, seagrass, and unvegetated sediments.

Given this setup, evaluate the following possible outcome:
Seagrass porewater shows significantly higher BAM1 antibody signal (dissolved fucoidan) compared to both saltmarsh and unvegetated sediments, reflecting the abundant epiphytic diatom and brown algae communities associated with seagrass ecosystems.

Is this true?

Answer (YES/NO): NO